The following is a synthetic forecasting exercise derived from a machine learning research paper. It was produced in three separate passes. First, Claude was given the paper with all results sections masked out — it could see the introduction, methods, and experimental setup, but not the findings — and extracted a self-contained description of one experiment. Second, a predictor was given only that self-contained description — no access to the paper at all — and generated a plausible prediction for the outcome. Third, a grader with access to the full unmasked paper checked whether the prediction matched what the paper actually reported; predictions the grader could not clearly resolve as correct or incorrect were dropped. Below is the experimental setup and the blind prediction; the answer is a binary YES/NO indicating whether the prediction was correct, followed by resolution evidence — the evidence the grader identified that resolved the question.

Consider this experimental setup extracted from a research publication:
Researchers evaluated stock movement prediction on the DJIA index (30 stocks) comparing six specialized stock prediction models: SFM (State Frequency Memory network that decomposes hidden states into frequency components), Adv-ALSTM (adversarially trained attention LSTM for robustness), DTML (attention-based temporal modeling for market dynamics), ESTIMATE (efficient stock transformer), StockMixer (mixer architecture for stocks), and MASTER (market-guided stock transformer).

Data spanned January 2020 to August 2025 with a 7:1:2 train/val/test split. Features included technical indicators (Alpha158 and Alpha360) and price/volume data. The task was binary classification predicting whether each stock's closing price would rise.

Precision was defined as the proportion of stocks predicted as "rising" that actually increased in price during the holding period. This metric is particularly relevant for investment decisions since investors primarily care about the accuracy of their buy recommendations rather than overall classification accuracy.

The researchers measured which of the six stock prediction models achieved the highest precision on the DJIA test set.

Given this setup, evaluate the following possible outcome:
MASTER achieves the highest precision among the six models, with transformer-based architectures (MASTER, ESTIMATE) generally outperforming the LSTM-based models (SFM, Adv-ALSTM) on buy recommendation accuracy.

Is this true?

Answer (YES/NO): NO